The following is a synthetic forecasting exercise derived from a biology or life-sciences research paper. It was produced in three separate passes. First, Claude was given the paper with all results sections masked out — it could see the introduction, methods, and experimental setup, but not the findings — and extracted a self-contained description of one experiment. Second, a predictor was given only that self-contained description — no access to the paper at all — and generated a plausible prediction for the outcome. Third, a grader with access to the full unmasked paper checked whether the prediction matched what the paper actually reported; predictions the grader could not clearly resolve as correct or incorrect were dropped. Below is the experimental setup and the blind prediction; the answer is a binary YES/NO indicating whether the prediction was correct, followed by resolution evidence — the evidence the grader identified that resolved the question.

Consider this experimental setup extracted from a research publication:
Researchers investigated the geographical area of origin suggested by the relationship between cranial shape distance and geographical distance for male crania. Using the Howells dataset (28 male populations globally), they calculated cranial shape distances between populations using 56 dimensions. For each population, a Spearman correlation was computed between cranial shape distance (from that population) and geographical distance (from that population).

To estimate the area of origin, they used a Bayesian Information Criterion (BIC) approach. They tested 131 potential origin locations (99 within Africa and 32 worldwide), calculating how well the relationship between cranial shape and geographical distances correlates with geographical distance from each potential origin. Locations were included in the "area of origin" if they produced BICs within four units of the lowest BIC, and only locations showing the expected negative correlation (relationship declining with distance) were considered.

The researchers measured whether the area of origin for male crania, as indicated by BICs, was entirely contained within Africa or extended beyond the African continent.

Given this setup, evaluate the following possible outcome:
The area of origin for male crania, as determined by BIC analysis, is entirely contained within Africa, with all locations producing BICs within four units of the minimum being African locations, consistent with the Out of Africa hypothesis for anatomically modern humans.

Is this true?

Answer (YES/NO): NO